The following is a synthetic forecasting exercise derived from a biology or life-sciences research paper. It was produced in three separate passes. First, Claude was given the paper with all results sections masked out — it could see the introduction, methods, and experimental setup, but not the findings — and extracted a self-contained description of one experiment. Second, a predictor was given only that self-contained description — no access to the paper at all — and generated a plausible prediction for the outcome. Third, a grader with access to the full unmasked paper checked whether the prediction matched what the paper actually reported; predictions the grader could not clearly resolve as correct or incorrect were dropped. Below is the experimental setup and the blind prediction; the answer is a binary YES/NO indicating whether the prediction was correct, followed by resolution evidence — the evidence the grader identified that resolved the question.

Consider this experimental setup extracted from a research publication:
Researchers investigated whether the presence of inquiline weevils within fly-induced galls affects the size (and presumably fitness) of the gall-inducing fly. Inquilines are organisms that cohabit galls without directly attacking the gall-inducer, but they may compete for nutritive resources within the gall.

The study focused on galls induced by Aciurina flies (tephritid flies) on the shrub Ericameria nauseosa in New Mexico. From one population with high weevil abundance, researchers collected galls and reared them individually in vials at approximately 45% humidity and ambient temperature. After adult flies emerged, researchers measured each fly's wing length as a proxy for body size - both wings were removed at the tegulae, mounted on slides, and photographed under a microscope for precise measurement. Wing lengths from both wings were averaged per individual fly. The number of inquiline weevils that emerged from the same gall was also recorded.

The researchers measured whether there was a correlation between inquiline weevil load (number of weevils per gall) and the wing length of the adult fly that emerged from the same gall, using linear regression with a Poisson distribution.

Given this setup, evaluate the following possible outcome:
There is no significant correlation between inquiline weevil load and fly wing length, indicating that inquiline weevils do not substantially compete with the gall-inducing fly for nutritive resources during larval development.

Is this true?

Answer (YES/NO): YES